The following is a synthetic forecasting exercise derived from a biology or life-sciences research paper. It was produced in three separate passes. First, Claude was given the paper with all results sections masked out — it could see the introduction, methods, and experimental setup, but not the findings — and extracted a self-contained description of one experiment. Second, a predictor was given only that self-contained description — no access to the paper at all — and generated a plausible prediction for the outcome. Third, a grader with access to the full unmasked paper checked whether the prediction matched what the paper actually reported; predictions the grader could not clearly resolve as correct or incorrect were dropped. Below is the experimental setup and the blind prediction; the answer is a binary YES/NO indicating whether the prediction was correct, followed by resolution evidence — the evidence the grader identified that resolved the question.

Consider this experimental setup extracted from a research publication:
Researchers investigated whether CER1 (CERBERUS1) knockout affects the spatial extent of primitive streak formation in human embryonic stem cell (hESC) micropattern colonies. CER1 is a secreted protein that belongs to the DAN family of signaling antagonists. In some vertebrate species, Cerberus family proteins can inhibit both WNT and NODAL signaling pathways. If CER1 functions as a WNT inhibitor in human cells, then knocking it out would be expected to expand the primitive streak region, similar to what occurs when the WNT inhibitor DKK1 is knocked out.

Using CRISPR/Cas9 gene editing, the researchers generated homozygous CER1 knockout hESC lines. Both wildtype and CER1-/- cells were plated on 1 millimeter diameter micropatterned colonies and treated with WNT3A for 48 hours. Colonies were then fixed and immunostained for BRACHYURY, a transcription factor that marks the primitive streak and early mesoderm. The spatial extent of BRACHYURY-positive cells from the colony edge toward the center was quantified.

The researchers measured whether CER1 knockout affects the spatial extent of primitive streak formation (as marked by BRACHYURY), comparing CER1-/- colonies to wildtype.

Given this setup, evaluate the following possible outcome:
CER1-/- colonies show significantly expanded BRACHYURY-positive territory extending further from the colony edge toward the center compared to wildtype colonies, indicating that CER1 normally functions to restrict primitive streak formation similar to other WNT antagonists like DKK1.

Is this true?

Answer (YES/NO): NO